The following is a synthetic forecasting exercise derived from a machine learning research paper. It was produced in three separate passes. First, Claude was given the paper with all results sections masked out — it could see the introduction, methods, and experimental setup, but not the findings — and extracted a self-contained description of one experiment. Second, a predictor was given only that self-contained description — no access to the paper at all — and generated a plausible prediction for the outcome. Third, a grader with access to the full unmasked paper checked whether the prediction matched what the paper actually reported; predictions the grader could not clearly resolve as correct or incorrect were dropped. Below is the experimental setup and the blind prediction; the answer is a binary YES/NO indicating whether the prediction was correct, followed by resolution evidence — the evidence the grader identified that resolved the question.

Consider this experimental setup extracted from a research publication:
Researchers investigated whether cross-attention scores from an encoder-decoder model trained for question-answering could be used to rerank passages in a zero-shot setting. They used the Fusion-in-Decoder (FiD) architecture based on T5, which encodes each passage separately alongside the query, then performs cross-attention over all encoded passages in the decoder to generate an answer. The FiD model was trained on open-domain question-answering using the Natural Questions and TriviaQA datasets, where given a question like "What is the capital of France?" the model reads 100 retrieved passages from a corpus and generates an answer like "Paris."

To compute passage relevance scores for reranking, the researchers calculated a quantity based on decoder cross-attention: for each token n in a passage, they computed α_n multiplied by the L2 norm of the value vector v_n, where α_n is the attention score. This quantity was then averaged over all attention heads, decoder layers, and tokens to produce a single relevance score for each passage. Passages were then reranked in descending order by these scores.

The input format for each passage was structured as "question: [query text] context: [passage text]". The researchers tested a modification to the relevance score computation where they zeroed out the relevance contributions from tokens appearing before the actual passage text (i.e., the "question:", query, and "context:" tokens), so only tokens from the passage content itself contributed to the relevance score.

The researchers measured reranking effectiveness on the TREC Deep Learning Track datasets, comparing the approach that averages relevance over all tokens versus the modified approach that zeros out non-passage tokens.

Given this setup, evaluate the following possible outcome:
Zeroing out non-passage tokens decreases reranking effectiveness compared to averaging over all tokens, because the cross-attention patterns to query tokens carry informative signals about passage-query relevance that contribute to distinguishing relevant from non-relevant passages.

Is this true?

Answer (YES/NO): NO